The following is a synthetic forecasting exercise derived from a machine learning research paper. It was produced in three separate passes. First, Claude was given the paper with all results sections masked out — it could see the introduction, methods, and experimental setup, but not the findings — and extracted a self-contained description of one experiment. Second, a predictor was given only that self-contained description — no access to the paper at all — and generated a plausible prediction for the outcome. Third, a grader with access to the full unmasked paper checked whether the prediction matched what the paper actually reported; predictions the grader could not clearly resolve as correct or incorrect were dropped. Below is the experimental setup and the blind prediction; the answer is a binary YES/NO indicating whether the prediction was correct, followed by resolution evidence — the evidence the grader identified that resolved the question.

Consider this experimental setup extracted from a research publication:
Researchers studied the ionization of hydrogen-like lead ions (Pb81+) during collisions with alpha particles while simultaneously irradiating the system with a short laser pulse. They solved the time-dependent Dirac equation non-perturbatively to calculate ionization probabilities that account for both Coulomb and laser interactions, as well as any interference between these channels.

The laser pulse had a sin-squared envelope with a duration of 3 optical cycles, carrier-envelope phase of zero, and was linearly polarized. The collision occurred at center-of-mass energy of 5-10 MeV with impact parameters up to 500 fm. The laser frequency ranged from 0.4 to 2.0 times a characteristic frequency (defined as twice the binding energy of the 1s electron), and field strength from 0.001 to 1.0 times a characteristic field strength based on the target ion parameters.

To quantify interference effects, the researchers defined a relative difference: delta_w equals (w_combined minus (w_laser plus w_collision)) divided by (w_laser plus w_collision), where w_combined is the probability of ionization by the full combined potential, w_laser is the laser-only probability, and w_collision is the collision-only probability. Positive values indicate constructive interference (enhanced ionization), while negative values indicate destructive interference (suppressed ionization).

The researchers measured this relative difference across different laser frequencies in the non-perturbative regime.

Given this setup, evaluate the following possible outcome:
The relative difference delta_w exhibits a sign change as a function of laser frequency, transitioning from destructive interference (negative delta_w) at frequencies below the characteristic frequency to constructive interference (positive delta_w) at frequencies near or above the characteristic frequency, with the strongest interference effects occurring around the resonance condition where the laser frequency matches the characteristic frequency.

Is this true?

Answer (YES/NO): NO